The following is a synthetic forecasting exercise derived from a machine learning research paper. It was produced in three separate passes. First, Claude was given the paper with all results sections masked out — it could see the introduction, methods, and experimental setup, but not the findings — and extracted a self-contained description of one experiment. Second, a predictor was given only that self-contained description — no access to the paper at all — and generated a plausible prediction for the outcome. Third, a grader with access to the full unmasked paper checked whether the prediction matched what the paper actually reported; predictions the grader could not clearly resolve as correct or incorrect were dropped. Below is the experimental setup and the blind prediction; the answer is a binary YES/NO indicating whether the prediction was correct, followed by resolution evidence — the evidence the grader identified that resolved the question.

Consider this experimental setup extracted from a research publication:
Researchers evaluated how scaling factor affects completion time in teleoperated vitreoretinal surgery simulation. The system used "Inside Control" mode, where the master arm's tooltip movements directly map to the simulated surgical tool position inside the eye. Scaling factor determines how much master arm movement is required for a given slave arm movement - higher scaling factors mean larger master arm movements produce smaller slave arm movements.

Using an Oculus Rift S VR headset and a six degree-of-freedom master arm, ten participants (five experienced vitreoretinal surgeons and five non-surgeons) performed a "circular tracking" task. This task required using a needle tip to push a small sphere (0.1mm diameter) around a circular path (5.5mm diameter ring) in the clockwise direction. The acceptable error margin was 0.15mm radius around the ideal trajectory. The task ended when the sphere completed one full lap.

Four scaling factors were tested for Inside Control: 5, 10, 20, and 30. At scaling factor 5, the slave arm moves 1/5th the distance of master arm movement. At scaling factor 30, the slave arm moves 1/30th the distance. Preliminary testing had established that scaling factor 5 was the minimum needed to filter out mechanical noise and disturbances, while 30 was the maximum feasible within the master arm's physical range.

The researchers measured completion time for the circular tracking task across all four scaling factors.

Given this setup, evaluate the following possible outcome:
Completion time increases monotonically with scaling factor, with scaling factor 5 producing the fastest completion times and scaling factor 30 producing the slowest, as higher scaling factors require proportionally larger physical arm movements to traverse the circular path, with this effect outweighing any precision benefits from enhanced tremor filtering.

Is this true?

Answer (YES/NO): NO